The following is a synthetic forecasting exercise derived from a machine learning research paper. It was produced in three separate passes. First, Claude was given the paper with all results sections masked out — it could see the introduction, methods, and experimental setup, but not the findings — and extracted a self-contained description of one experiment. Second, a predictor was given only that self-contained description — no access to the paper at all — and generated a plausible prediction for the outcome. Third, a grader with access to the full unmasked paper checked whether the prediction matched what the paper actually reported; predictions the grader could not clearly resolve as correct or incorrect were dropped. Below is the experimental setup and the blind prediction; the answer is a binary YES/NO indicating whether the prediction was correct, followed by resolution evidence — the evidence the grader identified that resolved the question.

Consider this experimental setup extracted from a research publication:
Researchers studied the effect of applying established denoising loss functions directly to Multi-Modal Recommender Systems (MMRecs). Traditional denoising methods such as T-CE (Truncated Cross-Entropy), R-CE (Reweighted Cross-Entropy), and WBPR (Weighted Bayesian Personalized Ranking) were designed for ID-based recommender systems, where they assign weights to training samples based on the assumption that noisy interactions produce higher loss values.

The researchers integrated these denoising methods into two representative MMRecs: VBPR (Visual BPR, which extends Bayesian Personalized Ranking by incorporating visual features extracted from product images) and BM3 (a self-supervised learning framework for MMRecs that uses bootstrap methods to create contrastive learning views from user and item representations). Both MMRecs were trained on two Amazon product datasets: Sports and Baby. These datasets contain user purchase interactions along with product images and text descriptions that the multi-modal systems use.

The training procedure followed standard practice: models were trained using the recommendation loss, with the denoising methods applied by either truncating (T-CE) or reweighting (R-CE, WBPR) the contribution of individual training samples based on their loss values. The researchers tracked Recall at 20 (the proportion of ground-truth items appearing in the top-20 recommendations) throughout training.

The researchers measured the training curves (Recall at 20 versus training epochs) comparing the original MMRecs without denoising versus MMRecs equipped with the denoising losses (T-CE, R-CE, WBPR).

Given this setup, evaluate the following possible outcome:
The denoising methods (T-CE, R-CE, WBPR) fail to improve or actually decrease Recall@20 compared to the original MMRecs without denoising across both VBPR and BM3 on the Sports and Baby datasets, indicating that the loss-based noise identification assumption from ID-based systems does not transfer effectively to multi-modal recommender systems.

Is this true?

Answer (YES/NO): YES